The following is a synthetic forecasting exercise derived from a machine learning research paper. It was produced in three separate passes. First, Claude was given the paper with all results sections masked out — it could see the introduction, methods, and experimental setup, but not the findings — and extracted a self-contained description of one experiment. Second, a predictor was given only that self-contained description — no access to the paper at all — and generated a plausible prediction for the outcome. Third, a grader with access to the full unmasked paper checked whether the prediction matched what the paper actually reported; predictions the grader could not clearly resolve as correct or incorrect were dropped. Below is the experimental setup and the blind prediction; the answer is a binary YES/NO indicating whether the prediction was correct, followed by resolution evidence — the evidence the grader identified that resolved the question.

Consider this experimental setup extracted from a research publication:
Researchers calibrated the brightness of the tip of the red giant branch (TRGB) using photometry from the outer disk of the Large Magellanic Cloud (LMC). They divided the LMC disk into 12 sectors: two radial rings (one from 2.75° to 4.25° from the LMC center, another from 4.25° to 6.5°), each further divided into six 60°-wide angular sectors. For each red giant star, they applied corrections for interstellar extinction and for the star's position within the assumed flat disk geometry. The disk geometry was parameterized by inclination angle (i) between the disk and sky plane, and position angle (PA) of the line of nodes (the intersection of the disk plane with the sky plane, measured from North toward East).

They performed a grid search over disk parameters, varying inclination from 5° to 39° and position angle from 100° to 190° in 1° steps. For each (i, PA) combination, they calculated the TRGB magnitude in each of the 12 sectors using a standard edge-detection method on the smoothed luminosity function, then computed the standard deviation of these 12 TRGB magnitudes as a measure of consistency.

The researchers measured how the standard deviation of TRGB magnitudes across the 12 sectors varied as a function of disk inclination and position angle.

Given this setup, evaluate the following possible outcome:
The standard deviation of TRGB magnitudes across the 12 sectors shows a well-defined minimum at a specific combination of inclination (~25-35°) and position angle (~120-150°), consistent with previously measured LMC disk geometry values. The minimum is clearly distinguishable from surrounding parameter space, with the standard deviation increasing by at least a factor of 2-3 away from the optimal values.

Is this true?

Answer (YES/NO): NO